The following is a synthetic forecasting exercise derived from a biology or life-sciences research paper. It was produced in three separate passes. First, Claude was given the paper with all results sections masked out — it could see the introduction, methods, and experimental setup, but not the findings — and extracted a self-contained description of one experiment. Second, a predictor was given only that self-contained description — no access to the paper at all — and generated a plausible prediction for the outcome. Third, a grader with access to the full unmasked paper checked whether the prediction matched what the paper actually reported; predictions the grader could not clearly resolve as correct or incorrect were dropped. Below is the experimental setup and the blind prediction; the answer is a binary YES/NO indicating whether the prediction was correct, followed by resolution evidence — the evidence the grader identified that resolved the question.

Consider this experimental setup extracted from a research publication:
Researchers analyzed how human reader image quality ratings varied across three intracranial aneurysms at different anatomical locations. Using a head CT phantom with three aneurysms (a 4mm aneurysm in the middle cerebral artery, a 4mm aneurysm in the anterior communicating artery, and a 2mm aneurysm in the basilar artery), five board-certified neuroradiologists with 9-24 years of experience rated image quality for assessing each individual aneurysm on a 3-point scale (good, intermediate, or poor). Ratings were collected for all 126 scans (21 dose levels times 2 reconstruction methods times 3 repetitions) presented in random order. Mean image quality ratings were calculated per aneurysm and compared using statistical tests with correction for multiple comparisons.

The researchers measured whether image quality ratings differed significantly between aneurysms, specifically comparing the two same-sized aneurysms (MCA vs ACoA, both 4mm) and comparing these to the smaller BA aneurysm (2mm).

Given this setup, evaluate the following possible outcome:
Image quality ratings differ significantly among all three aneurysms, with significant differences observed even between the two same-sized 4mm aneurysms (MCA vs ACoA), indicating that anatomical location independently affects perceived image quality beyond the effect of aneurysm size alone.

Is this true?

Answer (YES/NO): NO